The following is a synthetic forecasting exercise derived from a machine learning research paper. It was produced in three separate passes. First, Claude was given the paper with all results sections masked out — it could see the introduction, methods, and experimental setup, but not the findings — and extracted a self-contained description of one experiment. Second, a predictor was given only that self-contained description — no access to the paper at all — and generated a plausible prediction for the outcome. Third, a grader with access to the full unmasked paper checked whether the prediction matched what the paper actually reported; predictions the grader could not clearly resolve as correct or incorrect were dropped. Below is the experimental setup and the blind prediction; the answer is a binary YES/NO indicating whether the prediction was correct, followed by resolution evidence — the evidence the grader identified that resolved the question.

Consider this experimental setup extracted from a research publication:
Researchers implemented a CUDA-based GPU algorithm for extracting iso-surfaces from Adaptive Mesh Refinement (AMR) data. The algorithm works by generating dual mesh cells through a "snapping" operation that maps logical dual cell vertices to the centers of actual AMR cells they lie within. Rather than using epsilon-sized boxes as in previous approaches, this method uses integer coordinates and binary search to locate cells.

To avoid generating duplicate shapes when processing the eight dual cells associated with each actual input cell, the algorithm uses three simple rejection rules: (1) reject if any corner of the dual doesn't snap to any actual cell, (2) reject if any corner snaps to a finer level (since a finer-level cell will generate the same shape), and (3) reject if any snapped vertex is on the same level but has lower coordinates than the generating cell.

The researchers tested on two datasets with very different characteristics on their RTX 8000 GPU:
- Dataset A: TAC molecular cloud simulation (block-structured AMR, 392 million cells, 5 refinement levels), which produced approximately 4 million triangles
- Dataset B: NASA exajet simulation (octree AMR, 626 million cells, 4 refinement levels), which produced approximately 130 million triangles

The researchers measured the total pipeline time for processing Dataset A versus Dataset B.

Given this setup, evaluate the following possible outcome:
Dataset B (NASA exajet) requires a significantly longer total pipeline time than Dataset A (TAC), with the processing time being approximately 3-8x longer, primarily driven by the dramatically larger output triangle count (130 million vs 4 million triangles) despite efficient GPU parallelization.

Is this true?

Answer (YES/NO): NO